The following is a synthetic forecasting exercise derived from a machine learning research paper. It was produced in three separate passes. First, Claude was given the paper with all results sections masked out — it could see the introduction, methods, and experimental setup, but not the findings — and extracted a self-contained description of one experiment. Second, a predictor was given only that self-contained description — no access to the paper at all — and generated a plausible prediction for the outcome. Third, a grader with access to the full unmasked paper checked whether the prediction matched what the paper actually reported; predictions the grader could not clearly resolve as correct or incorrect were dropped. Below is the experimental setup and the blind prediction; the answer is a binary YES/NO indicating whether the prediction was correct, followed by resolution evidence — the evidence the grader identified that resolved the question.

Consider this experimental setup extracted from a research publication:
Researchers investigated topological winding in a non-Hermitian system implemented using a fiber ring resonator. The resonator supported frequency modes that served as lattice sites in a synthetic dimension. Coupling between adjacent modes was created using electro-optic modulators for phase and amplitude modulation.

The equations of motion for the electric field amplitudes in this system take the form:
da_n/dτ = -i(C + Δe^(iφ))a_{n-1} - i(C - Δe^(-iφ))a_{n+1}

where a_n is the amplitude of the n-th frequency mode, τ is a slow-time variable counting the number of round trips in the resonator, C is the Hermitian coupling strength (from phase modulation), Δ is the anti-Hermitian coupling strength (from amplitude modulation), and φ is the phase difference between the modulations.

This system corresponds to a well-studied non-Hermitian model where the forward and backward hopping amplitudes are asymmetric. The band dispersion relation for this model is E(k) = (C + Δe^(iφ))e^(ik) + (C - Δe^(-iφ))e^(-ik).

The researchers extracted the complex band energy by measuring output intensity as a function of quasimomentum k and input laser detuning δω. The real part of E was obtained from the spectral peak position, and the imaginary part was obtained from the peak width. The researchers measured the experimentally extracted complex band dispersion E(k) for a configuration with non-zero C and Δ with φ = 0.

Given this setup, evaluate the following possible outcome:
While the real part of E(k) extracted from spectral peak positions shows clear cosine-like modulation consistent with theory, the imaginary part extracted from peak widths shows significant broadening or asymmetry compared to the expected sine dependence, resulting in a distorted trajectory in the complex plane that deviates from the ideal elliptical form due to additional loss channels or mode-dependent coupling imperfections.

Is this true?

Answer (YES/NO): NO